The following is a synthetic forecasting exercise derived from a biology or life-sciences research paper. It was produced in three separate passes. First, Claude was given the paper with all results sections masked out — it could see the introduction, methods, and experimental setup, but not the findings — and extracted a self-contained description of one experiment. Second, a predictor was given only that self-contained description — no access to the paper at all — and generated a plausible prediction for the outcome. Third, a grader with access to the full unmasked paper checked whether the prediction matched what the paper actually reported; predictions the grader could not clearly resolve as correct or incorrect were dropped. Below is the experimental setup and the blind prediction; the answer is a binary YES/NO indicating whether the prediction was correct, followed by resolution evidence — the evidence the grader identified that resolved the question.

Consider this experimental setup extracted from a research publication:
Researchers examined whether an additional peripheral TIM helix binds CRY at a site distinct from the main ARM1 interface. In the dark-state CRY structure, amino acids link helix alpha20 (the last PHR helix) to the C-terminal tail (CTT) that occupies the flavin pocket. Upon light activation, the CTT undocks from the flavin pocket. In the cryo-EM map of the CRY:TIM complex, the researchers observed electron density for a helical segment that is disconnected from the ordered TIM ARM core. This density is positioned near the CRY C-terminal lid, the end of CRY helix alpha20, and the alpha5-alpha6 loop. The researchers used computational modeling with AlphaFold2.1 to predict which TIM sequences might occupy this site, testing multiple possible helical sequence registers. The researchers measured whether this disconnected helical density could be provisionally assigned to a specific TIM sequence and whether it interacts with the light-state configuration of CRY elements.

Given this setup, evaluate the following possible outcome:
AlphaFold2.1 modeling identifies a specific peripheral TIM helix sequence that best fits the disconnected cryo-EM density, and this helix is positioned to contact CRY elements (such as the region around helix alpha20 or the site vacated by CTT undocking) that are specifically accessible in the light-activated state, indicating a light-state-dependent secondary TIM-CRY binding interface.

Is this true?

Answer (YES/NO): YES